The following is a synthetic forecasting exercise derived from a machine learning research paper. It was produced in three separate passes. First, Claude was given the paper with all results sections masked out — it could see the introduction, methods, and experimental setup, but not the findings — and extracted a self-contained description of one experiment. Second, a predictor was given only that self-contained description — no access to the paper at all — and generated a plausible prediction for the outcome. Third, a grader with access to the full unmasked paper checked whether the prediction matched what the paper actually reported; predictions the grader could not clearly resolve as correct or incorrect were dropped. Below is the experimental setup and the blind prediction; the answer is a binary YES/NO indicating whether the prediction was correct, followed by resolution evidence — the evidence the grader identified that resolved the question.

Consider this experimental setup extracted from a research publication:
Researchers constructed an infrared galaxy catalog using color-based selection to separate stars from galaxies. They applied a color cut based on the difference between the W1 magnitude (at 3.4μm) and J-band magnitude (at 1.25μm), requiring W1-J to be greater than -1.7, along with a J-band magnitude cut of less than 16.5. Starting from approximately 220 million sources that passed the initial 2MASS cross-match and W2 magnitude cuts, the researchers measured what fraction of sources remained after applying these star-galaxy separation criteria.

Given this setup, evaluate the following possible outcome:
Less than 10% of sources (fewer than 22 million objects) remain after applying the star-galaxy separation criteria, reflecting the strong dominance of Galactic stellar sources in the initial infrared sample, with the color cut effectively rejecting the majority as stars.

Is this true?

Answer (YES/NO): YES